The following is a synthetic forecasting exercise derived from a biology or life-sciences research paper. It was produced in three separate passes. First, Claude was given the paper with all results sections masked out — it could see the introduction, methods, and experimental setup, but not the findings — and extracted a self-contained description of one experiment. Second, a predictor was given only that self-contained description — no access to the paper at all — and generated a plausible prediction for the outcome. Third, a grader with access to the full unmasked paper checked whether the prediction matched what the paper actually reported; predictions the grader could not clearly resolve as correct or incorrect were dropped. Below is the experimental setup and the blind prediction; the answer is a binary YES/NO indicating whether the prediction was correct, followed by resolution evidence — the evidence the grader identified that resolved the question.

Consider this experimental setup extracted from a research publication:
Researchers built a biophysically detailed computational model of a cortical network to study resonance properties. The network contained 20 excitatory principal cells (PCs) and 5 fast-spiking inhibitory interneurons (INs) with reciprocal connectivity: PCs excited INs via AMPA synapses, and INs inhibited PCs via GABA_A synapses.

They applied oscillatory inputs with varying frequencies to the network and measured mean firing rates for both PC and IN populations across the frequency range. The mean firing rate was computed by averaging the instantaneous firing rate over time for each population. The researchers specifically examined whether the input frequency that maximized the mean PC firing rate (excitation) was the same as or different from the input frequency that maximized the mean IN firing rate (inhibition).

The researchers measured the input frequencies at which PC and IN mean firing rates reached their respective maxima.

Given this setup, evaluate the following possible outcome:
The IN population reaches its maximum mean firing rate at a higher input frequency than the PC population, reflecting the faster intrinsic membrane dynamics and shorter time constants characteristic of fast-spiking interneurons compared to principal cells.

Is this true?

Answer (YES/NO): YES